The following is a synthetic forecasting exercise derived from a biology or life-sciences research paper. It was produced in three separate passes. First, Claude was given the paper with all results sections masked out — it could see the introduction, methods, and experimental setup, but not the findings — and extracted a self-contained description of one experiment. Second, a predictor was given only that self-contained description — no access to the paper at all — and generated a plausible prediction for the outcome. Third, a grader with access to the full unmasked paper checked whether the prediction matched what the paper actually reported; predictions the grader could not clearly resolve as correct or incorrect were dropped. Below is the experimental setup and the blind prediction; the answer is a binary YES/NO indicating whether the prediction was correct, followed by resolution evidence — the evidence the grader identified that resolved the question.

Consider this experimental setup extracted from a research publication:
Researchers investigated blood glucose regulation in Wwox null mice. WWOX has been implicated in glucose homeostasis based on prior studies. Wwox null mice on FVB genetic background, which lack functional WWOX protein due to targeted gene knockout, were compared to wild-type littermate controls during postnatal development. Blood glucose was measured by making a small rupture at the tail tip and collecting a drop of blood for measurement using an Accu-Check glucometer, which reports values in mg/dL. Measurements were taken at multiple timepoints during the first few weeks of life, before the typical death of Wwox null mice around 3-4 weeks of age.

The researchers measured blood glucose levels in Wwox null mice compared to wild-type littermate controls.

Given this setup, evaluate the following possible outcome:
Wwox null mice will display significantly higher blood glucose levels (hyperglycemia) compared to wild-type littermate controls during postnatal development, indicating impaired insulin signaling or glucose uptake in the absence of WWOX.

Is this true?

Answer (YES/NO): NO